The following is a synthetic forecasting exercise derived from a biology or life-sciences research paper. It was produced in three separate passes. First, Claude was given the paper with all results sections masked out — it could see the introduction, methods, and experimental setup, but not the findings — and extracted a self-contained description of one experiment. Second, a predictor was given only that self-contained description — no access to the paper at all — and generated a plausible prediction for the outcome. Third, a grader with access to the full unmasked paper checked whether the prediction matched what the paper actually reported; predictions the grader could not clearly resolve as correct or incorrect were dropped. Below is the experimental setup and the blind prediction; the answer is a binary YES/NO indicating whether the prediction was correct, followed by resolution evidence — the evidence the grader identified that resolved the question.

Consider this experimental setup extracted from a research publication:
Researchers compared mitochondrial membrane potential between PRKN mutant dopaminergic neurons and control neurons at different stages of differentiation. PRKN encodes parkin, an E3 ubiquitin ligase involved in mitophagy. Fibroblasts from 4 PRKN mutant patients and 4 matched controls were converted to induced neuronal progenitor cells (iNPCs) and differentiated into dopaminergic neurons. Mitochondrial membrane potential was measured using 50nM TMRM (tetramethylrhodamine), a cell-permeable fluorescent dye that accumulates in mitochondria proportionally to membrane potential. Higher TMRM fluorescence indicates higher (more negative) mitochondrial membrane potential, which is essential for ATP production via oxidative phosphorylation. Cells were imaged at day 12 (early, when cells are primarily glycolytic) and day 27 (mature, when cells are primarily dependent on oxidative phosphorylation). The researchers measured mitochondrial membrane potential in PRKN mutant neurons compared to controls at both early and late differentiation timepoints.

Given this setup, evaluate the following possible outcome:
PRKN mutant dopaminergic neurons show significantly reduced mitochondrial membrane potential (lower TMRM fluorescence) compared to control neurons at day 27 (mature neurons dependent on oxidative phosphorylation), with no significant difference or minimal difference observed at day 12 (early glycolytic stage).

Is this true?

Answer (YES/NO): YES